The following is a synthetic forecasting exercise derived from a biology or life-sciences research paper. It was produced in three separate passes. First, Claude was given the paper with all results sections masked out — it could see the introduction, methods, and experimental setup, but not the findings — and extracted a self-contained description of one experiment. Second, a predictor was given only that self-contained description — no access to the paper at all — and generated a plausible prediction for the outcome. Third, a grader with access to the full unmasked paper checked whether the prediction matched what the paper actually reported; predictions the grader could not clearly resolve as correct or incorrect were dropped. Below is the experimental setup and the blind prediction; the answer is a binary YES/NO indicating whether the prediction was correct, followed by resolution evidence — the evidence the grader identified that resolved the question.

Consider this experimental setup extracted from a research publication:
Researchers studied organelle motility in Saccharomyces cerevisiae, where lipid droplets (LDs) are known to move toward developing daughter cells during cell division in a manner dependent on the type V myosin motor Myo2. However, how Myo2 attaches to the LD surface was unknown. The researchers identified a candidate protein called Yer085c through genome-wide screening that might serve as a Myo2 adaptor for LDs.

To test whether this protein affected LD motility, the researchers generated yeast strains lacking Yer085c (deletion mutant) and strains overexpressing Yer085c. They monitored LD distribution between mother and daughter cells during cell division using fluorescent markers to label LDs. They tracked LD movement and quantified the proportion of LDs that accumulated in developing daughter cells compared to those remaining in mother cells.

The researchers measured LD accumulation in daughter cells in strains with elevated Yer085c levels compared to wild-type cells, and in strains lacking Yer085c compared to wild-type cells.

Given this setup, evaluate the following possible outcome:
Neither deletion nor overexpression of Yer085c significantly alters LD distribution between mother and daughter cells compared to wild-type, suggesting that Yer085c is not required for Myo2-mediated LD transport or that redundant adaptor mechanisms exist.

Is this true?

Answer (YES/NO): NO